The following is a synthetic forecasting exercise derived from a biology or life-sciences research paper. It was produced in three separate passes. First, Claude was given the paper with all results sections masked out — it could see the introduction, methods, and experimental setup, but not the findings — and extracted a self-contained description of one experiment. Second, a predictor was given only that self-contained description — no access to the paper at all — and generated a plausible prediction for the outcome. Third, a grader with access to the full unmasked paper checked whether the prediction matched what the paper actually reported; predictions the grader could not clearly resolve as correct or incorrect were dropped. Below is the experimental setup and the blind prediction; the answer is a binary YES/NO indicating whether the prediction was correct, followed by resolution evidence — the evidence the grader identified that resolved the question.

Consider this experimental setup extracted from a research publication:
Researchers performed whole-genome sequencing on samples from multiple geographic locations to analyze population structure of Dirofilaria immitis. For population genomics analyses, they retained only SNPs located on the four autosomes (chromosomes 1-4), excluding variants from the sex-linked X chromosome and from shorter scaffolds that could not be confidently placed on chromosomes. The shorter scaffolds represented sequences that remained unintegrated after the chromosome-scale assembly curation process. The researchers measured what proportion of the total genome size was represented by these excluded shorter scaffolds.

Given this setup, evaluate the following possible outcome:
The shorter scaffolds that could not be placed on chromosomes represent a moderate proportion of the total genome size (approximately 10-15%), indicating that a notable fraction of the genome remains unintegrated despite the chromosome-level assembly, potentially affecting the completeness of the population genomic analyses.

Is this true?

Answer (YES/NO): NO